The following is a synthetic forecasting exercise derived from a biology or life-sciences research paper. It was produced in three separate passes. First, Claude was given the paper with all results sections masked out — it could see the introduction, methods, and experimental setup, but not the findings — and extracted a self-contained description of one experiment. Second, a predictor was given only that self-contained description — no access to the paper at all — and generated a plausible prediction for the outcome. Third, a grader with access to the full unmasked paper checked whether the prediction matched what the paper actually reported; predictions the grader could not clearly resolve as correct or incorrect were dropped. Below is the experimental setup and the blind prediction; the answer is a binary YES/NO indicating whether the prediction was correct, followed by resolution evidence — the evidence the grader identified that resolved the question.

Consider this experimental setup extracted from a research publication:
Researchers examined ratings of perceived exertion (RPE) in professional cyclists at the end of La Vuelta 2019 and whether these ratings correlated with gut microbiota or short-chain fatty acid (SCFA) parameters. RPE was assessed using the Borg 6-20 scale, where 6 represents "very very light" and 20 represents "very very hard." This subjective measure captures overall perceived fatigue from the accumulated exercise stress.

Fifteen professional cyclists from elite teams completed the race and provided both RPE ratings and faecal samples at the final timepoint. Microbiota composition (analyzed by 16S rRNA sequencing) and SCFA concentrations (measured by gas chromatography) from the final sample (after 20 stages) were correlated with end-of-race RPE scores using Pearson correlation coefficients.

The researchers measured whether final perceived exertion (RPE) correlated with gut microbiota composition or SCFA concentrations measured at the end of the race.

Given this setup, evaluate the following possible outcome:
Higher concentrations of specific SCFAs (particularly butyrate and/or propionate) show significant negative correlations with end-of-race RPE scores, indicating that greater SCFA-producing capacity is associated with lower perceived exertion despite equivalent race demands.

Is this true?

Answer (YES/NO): NO